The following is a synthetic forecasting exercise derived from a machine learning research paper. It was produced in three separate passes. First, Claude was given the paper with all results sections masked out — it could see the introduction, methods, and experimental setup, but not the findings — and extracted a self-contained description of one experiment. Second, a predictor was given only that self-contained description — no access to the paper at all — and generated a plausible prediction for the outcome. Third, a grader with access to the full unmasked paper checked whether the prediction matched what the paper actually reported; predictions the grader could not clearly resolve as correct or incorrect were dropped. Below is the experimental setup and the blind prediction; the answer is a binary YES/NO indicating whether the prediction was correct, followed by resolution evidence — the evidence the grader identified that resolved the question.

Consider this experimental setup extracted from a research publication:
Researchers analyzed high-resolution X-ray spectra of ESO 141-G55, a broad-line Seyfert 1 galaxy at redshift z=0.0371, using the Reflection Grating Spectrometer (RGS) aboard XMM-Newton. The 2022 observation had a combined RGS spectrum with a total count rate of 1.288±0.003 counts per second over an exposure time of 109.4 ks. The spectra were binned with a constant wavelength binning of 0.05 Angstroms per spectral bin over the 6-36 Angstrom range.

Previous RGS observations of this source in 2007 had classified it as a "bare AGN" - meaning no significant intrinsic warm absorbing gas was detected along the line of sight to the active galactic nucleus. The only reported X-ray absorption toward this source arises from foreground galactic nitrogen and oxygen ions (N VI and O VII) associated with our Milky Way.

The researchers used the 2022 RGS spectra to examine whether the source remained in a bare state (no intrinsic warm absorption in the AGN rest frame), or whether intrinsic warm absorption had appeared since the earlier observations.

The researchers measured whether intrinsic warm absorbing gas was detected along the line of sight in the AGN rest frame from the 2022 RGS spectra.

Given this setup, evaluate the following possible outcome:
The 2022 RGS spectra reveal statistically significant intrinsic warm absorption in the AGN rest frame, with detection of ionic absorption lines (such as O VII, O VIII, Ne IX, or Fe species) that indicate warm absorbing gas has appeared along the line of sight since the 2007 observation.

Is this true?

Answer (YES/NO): NO